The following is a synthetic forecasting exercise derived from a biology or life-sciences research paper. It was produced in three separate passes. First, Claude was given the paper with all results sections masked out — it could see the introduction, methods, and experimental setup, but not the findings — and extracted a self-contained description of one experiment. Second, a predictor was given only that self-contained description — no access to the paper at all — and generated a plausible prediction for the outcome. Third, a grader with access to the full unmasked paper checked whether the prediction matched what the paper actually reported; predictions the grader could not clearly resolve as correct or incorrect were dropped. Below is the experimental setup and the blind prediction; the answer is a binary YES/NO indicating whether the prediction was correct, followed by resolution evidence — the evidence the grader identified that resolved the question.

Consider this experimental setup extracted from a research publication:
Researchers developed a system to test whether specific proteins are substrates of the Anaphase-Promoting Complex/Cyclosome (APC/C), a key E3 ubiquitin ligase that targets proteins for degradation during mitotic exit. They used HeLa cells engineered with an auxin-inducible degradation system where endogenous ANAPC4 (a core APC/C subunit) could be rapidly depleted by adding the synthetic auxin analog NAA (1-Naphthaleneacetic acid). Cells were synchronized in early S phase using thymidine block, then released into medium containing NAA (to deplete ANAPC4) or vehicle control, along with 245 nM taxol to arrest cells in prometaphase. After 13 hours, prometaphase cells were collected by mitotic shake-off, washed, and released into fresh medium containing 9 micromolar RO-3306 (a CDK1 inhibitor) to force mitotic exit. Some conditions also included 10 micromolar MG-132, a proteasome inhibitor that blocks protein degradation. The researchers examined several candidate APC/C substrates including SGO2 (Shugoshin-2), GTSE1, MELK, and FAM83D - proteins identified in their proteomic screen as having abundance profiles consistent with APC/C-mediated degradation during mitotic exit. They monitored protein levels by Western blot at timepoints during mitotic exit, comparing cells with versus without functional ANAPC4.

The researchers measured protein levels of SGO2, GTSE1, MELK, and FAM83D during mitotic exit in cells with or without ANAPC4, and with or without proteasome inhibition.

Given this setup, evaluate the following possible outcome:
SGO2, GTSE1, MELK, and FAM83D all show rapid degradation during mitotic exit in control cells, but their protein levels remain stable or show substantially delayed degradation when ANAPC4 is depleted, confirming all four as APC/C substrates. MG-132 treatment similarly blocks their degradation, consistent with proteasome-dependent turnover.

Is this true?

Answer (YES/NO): NO